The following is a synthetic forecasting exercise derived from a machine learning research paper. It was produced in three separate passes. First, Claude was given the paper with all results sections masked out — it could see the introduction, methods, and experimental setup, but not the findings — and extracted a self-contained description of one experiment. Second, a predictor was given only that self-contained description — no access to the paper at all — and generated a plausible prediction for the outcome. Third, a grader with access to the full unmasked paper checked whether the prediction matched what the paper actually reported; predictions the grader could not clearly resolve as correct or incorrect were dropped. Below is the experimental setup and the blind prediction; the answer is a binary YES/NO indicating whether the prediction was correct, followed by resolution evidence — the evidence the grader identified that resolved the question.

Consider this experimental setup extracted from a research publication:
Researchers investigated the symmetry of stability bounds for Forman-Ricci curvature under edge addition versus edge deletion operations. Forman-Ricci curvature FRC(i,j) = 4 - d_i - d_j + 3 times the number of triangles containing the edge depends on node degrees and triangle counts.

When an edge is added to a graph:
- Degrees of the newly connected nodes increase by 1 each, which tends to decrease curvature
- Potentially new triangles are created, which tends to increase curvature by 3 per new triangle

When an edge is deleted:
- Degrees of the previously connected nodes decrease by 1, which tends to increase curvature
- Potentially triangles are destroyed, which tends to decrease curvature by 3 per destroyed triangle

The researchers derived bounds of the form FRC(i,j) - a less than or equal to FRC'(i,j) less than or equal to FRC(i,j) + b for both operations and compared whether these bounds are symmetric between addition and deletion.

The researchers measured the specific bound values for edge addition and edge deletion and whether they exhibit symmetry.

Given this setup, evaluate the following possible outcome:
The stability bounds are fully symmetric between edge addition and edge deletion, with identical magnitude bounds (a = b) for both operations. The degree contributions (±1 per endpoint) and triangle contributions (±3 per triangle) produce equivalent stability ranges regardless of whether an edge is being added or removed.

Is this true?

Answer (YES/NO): NO